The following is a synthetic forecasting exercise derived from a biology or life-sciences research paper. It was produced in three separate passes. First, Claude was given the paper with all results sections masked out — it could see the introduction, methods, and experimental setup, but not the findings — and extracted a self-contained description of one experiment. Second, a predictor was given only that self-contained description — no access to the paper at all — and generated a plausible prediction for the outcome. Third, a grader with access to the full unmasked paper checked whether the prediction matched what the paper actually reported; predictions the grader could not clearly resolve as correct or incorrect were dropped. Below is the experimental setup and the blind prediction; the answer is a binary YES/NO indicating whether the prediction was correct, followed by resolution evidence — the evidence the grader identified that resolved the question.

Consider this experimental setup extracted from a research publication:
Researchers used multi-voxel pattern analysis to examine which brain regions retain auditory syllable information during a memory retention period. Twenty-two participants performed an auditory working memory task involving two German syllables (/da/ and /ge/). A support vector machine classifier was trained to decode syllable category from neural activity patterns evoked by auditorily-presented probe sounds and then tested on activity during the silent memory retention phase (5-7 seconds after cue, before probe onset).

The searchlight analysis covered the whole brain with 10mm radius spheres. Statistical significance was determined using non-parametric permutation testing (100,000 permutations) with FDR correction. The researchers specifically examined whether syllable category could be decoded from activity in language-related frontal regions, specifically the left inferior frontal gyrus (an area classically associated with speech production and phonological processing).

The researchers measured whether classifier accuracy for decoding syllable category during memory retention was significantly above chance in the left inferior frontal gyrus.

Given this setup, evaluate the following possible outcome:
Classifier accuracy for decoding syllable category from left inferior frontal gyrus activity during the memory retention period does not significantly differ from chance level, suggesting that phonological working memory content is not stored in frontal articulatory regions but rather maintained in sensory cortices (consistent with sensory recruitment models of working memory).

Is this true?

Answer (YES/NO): NO